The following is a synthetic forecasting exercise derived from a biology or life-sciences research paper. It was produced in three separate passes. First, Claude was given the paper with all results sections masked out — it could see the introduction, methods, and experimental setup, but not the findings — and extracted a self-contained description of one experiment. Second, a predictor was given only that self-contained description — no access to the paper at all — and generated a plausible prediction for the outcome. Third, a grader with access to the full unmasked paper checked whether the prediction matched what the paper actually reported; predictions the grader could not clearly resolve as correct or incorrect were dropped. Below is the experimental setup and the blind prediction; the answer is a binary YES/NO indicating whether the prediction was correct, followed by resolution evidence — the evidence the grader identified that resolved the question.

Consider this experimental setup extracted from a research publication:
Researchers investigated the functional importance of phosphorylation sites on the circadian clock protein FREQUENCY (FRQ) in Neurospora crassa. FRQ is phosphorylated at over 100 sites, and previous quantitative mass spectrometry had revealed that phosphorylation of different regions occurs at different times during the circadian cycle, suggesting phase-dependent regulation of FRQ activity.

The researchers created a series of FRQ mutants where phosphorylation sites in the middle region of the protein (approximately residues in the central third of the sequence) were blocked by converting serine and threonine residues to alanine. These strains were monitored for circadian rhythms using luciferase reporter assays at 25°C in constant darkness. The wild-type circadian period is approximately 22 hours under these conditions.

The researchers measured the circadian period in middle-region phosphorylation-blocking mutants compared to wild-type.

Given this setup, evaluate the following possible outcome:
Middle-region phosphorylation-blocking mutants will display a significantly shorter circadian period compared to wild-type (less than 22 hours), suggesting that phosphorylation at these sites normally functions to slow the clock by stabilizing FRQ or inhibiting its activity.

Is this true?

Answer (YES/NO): NO